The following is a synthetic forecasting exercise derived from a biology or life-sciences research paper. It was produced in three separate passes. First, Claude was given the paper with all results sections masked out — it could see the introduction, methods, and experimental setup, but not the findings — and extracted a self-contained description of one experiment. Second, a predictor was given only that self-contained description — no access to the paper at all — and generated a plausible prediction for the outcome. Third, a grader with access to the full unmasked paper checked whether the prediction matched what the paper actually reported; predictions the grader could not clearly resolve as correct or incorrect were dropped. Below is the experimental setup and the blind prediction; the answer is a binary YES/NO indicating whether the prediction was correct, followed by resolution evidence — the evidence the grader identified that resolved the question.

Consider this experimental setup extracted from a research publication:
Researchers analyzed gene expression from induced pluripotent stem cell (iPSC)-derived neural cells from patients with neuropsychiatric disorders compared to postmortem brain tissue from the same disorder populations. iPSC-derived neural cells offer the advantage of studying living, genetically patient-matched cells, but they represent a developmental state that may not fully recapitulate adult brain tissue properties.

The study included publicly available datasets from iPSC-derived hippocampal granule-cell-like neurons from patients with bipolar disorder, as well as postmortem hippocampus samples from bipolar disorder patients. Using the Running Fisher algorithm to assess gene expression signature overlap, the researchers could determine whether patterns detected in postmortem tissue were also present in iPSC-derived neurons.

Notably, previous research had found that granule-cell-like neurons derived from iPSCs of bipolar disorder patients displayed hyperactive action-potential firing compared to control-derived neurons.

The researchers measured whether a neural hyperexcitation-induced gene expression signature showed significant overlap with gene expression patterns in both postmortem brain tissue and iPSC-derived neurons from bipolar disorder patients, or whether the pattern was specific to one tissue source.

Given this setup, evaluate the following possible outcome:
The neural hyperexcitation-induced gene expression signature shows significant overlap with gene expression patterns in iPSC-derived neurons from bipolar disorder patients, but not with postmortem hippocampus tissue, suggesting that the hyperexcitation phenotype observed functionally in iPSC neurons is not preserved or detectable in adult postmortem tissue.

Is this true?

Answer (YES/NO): NO